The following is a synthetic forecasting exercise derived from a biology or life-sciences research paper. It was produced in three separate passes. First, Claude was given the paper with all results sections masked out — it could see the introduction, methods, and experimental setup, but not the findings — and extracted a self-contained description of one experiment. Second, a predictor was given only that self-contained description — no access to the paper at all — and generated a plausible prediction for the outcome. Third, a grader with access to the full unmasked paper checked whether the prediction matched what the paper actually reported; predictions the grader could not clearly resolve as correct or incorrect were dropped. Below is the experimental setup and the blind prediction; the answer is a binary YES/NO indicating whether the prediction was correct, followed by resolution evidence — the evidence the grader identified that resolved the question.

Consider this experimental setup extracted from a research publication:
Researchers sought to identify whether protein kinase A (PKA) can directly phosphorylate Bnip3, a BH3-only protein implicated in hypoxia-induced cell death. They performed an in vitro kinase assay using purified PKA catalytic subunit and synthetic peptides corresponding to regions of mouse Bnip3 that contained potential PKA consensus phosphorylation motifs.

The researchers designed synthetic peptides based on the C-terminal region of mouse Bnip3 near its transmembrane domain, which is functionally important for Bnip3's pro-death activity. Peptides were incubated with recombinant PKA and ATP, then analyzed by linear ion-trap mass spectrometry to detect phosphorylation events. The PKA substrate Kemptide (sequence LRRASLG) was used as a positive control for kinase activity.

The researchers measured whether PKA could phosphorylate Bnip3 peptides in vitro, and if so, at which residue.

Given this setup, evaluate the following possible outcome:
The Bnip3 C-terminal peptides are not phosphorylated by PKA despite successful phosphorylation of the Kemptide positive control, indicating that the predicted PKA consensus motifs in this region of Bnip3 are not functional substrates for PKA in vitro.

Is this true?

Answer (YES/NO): NO